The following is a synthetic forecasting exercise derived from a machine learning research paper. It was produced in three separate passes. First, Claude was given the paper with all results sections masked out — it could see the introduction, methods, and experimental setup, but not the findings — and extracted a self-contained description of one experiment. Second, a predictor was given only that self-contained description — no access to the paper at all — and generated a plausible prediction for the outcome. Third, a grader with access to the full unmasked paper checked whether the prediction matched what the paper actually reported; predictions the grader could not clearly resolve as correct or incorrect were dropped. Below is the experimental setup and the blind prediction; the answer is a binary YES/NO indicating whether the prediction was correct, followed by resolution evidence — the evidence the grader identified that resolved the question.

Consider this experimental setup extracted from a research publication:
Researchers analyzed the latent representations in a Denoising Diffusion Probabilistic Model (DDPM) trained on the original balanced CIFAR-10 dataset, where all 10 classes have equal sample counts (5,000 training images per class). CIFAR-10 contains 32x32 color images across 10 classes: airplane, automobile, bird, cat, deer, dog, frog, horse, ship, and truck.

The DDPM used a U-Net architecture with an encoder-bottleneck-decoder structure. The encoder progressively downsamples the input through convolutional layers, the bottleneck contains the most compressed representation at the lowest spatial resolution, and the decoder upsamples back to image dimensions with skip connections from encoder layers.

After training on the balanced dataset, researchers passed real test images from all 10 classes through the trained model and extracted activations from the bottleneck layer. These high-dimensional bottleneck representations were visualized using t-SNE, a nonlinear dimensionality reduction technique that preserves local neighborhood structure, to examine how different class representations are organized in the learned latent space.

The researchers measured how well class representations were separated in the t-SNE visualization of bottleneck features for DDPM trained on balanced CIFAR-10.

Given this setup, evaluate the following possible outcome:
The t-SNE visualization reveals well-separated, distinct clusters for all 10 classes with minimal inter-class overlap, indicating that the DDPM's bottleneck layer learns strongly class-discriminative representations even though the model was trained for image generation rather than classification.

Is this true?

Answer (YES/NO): NO